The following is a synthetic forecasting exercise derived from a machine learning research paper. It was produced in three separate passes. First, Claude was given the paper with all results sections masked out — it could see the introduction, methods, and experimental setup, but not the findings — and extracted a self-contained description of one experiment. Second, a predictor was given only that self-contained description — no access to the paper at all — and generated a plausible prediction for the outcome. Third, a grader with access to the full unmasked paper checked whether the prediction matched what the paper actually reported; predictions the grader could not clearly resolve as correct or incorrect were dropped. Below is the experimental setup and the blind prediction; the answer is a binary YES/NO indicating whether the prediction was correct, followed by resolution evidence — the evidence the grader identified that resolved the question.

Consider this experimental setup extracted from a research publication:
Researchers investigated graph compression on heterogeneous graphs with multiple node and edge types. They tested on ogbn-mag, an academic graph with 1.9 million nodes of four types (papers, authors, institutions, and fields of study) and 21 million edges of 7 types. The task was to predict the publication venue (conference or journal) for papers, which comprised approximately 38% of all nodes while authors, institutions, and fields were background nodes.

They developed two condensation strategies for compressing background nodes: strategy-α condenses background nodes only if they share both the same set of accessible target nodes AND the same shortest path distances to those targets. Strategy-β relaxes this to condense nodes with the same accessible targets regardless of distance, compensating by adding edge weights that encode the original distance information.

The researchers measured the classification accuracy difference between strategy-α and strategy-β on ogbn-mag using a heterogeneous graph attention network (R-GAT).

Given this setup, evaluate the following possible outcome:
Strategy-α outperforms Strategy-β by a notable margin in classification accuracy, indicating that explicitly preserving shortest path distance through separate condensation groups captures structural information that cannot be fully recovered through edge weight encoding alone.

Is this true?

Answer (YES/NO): NO